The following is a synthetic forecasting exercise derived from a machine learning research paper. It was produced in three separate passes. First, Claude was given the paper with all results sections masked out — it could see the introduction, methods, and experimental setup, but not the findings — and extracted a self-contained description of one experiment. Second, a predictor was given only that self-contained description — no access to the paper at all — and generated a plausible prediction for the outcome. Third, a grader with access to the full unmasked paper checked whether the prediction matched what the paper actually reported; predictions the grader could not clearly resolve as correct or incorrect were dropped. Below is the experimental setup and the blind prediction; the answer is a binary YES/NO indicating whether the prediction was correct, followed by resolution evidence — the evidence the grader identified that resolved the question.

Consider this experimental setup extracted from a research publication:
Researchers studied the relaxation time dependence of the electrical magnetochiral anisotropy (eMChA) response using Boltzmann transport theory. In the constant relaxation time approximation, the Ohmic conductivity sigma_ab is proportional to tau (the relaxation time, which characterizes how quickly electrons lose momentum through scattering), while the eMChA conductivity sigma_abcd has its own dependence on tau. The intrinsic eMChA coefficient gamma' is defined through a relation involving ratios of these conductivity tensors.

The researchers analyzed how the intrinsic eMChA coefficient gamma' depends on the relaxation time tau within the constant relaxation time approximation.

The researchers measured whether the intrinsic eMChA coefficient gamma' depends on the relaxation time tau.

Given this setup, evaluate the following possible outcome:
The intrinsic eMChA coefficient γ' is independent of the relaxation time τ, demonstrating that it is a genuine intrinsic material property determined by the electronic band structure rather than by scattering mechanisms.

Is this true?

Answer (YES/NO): YES